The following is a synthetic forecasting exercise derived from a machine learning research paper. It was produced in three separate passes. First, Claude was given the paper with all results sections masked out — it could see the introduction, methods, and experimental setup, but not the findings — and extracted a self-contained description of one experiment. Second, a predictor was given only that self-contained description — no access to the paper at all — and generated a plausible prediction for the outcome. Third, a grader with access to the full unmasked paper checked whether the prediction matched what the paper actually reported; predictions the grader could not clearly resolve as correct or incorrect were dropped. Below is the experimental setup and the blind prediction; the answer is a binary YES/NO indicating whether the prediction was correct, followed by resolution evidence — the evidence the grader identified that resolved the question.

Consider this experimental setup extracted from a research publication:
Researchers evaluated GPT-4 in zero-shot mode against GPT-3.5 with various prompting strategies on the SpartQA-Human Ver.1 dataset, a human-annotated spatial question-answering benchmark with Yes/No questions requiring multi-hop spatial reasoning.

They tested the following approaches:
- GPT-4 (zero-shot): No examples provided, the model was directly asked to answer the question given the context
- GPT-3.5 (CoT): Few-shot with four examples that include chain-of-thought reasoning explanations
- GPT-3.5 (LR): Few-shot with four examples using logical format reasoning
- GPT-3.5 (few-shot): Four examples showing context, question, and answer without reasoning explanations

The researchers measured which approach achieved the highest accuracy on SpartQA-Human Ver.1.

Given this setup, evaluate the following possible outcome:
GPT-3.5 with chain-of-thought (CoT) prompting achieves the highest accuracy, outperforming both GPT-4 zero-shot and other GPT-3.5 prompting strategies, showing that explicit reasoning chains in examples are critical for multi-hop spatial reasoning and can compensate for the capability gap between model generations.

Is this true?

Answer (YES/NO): NO